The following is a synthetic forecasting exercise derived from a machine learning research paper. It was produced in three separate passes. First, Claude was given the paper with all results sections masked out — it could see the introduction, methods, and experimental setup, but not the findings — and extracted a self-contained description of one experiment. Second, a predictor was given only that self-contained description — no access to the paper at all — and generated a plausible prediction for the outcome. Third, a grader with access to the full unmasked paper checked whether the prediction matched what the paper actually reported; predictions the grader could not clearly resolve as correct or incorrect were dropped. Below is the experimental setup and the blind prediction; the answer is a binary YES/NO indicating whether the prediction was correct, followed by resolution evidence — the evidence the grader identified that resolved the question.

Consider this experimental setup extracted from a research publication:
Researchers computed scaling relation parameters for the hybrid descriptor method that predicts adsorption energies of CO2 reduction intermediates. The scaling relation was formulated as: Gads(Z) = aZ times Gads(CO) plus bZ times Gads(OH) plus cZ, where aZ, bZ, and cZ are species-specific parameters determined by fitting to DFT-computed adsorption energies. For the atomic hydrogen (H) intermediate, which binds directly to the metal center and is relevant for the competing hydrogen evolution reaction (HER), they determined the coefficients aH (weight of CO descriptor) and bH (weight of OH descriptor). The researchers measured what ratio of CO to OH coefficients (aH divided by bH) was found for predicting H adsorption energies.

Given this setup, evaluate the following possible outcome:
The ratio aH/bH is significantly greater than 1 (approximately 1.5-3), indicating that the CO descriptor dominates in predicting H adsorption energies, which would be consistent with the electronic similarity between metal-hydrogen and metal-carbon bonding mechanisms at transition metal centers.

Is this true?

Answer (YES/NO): NO